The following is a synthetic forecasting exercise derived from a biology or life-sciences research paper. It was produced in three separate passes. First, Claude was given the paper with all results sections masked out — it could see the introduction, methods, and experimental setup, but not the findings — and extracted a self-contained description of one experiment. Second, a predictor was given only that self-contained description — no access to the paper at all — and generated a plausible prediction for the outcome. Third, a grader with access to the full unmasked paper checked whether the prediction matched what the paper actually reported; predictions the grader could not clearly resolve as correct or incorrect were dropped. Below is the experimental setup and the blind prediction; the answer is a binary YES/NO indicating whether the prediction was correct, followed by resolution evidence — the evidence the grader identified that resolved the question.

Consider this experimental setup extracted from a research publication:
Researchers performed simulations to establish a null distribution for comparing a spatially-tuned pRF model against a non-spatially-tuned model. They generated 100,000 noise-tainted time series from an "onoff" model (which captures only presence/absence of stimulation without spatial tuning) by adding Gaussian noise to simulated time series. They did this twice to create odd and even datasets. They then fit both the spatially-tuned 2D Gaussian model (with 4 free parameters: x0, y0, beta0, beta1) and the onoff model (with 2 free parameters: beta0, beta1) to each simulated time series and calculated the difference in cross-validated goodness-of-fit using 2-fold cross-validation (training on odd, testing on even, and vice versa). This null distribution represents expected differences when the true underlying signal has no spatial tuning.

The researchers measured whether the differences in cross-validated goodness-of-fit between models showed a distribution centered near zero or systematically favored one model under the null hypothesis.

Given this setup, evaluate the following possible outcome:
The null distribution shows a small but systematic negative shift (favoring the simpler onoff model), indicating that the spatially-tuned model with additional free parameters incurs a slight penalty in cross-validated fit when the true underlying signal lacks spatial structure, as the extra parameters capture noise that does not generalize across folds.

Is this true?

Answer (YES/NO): YES